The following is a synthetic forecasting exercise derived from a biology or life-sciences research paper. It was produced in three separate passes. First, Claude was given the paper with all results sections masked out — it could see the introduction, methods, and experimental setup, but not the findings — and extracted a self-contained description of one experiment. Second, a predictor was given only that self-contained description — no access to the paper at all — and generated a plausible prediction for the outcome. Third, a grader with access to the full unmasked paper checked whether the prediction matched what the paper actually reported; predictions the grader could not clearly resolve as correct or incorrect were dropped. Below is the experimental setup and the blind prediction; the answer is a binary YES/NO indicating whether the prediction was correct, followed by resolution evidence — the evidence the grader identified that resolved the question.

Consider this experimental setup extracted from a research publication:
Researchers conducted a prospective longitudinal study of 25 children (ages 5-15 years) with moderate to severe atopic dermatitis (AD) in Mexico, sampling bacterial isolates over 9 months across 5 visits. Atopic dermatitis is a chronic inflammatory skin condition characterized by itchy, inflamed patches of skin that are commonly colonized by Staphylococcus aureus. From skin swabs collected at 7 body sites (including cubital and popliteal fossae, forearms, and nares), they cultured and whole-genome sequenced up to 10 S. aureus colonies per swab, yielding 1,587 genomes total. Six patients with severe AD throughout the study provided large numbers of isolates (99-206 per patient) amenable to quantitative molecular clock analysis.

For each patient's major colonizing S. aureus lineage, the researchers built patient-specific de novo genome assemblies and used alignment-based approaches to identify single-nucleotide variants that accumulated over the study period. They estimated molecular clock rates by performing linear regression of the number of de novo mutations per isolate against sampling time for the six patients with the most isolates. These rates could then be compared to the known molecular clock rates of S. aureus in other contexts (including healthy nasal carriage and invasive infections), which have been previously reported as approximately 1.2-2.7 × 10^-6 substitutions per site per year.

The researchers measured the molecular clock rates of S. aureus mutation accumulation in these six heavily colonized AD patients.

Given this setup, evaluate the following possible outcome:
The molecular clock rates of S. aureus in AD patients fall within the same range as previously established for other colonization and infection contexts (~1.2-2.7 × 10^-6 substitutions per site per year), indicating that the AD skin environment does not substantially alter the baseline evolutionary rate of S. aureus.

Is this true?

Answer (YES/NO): YES